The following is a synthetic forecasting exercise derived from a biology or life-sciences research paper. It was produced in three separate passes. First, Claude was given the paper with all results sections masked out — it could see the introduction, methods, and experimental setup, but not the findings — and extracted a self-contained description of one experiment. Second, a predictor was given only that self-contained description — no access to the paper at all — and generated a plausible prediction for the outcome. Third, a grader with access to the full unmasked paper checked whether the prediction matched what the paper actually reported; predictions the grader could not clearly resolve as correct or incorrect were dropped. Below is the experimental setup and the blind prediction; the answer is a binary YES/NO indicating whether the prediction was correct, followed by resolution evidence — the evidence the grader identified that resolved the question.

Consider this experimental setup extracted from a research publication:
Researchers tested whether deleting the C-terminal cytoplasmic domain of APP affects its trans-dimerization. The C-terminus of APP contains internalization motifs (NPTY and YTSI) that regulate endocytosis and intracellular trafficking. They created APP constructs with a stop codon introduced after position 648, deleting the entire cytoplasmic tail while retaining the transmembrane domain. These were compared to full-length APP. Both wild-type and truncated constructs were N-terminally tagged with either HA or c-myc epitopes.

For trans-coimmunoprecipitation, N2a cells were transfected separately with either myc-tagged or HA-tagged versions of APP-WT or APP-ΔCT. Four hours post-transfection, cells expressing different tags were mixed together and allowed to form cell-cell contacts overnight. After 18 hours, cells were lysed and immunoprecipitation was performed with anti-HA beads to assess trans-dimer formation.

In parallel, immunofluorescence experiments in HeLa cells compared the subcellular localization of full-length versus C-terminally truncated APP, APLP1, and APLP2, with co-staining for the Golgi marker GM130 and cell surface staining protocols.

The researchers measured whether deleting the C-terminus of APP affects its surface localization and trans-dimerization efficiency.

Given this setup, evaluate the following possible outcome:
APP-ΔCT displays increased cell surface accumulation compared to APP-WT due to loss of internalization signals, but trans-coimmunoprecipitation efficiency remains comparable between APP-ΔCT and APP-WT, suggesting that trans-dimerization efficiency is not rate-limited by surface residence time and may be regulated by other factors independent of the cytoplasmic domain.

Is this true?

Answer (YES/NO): NO